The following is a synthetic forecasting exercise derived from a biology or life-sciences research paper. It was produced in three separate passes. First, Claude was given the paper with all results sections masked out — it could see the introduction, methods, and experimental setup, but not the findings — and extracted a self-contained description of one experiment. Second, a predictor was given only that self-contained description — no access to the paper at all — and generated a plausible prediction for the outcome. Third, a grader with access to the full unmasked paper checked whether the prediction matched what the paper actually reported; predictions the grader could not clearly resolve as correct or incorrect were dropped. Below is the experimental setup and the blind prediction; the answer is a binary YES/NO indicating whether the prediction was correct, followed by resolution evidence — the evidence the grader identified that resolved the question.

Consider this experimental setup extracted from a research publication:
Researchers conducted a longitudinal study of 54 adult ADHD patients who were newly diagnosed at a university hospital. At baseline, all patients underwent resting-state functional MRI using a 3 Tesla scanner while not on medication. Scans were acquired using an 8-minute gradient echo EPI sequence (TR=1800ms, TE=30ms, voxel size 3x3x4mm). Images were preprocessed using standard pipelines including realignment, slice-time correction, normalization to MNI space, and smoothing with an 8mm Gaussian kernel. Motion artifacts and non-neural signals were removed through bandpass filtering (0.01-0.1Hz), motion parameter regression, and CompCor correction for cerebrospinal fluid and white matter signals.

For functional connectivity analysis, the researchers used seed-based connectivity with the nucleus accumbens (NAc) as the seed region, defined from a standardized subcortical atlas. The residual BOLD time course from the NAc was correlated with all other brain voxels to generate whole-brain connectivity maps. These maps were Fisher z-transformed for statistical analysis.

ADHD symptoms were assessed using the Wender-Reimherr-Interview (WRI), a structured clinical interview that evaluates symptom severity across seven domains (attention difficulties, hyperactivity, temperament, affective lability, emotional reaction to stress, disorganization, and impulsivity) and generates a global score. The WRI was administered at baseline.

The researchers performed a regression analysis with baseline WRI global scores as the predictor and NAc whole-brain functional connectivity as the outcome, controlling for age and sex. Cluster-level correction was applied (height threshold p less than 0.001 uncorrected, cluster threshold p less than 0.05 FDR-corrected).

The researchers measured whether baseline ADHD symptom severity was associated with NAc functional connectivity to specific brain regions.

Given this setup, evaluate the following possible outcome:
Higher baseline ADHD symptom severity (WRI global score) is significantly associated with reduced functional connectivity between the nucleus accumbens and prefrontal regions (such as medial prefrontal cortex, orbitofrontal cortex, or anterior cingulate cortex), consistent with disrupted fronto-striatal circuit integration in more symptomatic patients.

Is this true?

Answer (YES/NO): YES